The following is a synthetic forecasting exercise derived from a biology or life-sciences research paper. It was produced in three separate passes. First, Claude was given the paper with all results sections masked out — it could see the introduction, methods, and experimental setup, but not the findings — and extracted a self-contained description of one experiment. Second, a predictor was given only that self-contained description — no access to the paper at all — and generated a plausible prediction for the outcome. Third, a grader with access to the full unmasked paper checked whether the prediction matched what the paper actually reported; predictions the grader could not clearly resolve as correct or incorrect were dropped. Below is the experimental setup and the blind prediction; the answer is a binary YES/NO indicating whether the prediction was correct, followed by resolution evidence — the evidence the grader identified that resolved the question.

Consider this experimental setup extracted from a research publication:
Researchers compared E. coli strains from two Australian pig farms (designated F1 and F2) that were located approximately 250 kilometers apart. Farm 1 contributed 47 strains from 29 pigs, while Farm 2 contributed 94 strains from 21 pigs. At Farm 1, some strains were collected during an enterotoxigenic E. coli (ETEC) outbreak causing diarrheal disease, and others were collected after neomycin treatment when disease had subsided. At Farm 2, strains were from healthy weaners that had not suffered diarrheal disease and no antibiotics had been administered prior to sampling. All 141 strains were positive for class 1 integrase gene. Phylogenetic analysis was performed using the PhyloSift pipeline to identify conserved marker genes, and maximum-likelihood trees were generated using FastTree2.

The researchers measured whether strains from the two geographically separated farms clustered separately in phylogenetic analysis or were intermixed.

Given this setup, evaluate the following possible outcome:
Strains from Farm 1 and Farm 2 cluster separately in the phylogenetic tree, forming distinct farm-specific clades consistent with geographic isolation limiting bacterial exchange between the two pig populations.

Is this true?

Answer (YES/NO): NO